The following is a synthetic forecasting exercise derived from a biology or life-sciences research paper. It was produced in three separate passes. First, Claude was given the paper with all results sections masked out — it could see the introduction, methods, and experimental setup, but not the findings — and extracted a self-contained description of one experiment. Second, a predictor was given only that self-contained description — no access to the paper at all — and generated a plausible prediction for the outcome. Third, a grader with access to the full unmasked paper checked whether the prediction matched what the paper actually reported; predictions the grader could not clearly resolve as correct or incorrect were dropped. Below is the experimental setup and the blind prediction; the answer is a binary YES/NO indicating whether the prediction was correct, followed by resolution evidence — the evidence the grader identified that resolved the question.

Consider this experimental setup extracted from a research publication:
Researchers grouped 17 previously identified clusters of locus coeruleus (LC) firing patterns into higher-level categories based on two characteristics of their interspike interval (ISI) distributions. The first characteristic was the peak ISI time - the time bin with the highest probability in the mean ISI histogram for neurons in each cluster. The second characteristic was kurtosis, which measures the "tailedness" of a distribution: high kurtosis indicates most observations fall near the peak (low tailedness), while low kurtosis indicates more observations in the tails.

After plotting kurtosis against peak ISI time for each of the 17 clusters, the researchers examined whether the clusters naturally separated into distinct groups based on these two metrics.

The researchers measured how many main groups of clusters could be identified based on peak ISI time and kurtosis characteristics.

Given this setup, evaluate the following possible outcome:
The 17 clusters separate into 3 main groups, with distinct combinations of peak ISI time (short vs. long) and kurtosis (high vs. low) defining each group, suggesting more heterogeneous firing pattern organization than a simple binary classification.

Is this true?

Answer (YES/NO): YES